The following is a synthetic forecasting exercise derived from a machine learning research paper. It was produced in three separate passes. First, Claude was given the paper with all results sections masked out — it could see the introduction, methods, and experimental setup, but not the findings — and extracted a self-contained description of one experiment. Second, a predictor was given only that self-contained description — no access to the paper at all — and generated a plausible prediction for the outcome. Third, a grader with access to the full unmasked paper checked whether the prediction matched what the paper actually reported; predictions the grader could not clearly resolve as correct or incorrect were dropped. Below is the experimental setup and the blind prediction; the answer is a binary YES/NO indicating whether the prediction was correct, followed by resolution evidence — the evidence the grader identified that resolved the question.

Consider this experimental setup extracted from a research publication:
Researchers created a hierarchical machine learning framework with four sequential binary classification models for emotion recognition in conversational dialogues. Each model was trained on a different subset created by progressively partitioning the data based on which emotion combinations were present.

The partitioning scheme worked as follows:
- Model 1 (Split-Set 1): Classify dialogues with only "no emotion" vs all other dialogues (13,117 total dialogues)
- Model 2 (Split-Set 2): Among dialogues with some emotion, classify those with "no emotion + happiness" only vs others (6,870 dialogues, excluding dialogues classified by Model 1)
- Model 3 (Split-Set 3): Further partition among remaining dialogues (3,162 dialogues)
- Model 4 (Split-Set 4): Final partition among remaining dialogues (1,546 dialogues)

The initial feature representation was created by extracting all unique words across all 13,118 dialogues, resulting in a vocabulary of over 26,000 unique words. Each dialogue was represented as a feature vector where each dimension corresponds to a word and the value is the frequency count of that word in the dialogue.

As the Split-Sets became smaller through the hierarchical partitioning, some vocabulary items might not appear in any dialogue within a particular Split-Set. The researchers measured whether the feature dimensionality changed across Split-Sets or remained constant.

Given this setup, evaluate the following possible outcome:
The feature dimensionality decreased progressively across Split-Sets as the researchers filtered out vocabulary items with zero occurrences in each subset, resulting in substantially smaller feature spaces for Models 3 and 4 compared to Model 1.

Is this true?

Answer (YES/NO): NO